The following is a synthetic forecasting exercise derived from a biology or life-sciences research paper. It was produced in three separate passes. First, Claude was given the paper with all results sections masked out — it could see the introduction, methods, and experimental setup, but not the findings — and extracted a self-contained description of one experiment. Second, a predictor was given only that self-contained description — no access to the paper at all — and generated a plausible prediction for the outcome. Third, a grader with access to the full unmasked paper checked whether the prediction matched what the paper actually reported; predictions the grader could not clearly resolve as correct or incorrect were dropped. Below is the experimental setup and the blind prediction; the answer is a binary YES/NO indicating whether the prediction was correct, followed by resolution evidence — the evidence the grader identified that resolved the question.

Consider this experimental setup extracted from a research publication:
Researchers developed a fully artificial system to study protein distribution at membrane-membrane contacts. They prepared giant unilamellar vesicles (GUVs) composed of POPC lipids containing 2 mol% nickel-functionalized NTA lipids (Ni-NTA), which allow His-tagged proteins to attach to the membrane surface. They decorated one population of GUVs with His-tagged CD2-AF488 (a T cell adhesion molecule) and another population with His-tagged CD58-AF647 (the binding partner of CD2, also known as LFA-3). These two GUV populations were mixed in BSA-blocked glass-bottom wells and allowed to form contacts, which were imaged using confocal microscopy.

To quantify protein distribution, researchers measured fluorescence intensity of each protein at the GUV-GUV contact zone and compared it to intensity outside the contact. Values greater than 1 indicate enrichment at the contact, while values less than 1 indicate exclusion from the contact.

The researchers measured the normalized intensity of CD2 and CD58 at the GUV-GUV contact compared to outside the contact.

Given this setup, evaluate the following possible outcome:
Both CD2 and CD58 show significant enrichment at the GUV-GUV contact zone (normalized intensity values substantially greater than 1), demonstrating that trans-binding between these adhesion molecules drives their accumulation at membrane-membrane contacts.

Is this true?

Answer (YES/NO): YES